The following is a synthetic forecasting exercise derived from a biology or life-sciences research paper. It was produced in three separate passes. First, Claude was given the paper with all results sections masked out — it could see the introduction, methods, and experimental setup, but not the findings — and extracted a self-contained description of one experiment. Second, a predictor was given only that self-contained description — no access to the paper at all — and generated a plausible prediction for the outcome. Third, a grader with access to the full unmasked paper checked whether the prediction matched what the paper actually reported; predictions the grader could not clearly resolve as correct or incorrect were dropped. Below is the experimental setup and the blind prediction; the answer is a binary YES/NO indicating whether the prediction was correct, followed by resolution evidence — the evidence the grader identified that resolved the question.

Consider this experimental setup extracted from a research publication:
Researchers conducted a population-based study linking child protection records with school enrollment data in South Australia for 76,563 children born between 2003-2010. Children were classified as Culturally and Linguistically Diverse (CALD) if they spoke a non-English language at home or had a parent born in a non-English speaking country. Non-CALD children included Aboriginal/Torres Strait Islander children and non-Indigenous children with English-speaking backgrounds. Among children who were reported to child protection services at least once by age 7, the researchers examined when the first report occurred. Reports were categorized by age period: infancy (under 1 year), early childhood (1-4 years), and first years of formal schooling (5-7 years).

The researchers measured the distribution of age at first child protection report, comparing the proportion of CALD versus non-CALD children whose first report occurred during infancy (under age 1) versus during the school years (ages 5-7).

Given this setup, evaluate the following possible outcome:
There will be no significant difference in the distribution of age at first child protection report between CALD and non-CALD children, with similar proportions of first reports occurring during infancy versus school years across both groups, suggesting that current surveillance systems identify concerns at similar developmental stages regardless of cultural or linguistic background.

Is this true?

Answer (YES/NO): NO